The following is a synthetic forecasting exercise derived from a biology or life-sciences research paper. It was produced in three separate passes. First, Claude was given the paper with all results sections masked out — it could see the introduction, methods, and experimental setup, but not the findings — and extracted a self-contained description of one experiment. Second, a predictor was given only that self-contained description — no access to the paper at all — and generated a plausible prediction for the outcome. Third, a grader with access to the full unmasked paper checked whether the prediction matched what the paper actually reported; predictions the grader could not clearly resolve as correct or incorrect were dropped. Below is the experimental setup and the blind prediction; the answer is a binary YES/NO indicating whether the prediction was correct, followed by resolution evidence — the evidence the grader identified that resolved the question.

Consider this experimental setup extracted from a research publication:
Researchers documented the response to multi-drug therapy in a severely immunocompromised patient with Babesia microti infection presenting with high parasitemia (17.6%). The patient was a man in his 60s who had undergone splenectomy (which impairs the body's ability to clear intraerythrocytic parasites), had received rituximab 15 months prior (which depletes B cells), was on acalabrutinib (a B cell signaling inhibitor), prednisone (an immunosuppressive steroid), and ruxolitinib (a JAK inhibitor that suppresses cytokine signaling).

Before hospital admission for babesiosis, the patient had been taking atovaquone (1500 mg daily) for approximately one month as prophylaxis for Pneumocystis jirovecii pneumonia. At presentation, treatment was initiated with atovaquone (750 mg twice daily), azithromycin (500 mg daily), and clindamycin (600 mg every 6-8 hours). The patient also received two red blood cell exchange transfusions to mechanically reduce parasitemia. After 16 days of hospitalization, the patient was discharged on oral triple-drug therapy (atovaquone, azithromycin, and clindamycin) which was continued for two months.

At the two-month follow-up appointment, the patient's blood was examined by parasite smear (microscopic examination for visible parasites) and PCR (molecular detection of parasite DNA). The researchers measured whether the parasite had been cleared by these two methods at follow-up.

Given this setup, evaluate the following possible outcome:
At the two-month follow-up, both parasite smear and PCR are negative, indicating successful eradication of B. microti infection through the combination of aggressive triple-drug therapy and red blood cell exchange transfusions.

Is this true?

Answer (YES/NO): NO